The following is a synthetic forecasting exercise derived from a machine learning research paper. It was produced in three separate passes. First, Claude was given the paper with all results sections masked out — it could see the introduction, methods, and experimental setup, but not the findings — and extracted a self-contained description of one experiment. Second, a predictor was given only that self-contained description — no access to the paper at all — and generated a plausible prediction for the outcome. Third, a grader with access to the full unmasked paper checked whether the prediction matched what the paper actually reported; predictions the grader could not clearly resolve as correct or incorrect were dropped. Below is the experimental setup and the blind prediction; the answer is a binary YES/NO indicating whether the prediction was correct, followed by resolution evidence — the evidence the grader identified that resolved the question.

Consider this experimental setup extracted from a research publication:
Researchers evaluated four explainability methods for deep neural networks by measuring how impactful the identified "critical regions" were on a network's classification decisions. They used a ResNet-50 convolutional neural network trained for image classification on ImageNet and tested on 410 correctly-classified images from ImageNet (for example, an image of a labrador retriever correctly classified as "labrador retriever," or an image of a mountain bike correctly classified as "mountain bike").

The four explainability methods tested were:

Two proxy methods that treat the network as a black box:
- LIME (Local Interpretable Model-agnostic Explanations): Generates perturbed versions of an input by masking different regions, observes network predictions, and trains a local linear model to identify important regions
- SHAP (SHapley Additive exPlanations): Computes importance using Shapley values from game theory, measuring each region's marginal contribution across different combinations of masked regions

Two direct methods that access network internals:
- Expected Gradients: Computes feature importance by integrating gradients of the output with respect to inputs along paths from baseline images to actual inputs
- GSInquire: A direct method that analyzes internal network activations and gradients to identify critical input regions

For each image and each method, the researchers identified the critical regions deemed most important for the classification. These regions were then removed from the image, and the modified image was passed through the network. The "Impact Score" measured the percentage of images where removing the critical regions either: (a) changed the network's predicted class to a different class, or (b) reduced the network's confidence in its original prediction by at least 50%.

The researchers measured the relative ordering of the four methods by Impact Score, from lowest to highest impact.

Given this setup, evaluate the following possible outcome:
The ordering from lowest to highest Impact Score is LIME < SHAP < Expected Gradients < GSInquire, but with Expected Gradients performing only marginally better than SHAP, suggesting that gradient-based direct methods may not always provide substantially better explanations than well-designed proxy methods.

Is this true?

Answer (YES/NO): NO